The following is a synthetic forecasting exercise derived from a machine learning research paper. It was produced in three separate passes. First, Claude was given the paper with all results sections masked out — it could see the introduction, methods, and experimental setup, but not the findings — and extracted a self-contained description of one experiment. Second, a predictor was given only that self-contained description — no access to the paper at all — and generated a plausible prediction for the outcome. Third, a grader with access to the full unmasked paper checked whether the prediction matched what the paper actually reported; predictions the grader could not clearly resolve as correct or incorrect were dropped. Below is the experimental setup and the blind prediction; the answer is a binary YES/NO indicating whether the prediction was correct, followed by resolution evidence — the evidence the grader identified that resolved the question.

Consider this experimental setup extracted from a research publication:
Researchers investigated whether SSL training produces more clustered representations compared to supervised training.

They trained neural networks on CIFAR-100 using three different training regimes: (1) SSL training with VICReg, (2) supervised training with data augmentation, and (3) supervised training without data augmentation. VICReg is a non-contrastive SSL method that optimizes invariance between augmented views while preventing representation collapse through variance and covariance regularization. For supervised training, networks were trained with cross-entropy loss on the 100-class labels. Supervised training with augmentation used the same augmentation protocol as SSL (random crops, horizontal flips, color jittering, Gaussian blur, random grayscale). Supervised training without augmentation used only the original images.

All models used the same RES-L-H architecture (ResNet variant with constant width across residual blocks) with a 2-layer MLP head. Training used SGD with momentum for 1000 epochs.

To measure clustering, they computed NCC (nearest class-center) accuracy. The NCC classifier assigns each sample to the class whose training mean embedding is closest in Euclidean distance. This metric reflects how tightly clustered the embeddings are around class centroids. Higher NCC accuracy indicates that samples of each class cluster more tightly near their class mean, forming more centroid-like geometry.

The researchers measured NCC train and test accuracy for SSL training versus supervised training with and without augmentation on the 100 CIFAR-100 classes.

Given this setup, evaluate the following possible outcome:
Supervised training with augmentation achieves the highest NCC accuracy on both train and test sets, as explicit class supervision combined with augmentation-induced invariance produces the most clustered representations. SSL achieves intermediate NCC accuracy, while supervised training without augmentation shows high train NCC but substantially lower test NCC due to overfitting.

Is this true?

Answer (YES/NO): NO